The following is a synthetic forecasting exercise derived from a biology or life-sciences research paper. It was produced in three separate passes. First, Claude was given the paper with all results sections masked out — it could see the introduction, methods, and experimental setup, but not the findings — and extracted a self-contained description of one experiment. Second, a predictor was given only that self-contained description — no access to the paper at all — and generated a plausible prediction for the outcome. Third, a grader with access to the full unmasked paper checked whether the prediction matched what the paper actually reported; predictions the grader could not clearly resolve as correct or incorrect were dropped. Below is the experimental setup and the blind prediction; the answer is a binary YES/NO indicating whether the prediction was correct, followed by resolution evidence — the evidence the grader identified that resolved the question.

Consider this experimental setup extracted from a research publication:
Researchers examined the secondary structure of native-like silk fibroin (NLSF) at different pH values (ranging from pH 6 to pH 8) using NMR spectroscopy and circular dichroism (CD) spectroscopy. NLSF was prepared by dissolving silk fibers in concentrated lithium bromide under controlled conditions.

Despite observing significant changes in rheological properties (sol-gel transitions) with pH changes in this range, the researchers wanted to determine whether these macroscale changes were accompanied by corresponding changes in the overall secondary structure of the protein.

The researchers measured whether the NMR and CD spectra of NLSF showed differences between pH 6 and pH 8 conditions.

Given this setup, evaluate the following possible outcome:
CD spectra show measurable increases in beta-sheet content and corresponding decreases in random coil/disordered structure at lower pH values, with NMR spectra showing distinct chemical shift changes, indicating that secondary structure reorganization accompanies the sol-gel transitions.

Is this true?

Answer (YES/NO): NO